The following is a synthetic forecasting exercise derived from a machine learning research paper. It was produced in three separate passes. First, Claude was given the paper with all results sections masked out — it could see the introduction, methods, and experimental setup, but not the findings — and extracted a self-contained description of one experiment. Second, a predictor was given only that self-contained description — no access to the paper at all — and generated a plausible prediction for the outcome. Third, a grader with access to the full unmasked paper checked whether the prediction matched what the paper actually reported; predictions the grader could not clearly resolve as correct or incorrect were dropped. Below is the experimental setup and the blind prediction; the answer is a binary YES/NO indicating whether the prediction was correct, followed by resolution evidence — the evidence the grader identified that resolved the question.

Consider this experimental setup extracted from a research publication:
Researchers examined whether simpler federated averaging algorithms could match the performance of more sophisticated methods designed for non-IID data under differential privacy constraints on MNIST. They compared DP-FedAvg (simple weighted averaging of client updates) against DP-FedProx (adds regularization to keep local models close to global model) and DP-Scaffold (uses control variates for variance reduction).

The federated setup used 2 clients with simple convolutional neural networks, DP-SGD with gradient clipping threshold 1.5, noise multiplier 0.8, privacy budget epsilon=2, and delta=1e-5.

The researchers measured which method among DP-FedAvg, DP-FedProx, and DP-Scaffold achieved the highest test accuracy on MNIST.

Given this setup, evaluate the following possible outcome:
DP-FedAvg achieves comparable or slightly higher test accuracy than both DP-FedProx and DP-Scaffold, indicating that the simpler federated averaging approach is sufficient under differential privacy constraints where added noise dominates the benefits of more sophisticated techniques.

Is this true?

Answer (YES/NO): NO